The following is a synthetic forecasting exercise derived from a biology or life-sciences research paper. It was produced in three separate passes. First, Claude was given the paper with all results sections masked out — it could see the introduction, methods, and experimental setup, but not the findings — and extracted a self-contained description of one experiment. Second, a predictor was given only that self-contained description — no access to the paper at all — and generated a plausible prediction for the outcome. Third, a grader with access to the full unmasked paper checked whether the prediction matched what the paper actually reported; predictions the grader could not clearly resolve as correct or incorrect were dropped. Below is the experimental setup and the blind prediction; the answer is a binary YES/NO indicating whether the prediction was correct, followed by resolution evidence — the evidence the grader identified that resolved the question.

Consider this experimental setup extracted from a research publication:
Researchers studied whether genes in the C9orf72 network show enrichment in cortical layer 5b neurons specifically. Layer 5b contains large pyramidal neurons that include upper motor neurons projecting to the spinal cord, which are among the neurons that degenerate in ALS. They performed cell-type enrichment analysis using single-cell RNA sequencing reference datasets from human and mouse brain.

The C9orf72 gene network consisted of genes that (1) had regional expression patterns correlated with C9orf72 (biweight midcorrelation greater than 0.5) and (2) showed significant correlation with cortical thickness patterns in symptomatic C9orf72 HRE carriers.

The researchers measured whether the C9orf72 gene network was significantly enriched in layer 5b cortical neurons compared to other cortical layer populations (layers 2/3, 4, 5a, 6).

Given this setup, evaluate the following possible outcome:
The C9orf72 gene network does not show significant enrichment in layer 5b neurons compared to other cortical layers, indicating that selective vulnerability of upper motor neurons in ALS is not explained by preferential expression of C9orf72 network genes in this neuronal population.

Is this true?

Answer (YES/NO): NO